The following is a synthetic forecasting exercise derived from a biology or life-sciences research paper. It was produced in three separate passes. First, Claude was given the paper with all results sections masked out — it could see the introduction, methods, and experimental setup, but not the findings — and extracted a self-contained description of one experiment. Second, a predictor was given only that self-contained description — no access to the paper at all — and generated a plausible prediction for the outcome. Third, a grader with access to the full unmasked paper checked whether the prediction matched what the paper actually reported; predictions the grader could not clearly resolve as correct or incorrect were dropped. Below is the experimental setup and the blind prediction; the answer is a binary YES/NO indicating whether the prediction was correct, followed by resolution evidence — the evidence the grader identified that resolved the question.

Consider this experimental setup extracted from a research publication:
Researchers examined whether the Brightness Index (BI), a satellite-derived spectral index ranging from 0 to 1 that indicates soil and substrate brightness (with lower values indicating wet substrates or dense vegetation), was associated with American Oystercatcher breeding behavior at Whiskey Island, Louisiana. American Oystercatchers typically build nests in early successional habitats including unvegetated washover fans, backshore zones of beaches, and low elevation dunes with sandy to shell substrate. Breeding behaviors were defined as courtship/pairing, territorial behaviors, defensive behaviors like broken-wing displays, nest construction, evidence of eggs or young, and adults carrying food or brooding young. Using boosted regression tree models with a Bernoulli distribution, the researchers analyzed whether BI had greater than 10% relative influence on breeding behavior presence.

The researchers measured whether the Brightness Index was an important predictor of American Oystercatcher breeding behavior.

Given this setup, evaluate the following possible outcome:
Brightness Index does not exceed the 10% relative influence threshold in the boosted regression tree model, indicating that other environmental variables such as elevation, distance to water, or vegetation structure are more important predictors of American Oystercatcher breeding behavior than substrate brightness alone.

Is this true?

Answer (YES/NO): NO